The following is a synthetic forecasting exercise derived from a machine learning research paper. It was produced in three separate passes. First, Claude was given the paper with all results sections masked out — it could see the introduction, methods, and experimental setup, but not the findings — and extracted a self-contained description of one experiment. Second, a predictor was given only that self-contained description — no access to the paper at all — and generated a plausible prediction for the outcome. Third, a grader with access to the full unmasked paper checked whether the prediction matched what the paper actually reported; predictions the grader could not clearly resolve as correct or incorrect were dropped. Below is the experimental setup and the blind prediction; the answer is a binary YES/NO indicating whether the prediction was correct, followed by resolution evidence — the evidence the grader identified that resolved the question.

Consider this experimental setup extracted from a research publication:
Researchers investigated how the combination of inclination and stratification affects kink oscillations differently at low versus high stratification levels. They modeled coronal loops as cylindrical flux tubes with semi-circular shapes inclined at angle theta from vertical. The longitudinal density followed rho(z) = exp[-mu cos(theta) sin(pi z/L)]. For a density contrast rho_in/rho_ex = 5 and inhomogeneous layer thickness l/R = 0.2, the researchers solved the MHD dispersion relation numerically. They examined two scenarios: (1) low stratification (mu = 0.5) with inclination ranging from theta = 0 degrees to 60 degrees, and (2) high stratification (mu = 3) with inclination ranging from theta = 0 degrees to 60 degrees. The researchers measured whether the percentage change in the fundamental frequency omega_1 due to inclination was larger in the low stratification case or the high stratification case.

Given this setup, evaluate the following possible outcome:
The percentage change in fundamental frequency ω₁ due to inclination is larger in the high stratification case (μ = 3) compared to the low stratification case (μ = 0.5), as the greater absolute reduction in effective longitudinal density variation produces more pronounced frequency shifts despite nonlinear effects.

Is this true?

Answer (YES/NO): YES